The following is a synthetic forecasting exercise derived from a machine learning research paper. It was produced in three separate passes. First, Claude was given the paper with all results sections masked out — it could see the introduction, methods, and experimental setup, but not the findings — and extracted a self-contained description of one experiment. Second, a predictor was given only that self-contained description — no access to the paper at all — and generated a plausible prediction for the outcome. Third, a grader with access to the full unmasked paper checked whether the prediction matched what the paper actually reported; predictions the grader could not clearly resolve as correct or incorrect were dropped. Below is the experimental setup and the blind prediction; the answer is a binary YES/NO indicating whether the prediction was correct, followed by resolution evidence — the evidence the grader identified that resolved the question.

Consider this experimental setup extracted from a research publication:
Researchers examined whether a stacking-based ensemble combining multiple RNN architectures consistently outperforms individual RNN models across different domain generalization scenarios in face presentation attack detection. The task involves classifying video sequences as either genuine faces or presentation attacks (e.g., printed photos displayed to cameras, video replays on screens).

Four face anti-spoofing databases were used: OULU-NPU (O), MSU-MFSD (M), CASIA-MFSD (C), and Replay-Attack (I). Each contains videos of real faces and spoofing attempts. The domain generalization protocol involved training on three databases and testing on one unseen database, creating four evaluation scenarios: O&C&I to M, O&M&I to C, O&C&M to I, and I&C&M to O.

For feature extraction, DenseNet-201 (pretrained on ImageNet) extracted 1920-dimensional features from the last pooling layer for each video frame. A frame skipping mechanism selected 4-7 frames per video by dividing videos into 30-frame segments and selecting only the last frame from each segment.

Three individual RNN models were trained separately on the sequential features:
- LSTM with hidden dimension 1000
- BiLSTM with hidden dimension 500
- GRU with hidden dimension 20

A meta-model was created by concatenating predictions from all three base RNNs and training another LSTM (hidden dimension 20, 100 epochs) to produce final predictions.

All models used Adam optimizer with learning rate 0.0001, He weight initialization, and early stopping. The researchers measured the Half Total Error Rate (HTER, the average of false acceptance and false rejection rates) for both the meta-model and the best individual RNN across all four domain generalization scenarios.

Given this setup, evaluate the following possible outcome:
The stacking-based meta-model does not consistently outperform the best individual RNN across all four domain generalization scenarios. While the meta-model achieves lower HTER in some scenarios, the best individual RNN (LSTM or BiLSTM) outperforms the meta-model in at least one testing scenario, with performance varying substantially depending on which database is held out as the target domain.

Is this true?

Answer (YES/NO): YES